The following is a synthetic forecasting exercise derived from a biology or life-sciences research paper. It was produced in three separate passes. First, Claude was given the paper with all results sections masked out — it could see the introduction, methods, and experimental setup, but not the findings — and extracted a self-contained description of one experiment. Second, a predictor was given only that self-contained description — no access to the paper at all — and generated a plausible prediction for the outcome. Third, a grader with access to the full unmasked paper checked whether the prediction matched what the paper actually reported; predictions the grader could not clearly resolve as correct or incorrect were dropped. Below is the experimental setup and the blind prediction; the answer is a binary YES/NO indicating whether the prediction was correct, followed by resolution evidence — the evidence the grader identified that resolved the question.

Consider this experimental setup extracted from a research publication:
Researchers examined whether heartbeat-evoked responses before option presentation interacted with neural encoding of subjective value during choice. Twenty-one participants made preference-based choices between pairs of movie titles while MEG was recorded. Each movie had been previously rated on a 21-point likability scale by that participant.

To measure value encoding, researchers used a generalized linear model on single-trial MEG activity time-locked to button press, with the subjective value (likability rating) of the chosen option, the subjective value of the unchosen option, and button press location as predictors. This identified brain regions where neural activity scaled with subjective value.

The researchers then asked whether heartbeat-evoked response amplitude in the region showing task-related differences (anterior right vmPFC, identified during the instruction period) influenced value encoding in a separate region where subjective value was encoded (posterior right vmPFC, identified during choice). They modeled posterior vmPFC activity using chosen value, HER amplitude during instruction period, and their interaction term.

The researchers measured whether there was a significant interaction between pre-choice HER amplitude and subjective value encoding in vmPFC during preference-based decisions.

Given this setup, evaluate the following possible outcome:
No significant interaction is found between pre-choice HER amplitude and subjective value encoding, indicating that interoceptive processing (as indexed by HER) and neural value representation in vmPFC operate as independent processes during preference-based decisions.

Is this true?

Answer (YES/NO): NO